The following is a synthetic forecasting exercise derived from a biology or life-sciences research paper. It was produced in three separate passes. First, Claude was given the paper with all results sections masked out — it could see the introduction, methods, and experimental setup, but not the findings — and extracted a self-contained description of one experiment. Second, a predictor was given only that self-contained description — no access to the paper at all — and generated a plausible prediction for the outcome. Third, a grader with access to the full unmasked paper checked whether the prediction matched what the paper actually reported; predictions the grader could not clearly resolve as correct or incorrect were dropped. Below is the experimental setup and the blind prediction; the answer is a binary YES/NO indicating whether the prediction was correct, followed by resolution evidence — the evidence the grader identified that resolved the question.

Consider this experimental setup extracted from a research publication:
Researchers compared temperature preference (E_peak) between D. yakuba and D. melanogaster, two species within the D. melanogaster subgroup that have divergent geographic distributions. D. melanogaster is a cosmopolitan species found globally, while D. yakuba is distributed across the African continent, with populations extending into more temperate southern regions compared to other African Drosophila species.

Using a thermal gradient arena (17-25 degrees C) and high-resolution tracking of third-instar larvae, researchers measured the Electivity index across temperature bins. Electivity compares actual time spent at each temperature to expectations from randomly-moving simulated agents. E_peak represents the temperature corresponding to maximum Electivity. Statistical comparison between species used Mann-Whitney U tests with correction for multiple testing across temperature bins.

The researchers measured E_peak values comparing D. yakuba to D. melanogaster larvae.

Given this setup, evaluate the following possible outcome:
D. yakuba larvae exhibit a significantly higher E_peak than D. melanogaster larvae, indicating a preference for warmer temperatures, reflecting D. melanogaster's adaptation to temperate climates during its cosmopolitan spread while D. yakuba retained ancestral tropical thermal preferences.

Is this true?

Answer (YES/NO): NO